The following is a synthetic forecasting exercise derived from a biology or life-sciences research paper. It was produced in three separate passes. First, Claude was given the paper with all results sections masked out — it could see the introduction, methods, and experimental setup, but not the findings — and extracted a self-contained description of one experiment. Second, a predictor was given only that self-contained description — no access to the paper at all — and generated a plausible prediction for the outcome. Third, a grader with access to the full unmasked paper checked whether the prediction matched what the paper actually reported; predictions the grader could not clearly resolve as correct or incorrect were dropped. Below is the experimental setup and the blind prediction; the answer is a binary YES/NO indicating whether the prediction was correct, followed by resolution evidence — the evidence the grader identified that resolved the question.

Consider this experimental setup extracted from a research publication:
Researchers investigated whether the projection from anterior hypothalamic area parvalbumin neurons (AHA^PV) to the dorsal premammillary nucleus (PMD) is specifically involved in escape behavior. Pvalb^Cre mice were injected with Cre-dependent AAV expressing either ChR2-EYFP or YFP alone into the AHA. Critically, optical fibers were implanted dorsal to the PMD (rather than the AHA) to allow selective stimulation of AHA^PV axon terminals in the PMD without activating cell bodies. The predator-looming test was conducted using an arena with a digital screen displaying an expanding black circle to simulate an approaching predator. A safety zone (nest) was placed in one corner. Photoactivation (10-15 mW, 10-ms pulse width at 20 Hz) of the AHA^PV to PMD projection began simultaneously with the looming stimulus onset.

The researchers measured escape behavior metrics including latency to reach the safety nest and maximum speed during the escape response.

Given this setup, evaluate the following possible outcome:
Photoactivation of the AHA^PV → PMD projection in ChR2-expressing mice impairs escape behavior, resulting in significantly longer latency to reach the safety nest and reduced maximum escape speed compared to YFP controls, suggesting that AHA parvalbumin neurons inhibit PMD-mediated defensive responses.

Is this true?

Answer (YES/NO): NO